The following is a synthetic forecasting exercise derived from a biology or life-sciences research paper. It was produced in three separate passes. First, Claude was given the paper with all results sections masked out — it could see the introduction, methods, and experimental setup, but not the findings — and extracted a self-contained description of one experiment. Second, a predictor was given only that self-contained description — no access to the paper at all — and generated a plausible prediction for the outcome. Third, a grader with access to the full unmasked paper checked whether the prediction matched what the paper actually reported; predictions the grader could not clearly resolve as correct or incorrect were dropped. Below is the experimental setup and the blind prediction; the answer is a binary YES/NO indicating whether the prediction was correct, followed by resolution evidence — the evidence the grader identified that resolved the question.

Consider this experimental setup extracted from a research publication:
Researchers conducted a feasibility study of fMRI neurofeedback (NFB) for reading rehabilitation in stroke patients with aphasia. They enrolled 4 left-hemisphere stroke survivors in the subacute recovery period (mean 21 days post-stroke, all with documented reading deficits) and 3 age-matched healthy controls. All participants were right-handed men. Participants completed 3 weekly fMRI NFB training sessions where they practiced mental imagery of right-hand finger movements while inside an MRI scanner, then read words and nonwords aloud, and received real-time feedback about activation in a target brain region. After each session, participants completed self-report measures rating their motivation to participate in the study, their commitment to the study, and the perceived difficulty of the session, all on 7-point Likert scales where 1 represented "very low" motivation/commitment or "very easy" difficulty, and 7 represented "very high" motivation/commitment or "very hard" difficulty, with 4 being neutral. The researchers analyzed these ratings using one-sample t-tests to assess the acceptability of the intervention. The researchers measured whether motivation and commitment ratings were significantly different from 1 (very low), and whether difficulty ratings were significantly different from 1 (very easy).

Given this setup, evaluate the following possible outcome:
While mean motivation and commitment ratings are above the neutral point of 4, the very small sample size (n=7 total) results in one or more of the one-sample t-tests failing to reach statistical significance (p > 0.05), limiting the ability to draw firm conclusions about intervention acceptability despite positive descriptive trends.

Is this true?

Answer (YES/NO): NO